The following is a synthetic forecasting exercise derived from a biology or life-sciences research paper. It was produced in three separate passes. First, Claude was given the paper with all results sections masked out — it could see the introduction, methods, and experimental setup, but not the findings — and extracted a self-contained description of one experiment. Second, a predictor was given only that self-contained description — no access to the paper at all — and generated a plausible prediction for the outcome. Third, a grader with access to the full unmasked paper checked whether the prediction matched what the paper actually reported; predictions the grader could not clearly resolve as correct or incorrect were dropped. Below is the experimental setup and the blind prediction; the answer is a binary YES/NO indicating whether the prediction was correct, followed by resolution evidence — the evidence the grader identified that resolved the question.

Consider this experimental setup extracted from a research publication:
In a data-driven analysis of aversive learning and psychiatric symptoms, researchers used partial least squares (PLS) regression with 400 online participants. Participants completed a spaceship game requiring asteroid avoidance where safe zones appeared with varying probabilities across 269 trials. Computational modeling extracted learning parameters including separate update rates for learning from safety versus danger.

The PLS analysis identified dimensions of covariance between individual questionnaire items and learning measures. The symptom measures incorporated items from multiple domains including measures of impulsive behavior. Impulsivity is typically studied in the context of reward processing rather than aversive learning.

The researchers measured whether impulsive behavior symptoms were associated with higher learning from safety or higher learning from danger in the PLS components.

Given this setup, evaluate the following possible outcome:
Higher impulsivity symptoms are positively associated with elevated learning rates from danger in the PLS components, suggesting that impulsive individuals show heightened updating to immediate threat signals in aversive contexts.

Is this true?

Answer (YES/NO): NO